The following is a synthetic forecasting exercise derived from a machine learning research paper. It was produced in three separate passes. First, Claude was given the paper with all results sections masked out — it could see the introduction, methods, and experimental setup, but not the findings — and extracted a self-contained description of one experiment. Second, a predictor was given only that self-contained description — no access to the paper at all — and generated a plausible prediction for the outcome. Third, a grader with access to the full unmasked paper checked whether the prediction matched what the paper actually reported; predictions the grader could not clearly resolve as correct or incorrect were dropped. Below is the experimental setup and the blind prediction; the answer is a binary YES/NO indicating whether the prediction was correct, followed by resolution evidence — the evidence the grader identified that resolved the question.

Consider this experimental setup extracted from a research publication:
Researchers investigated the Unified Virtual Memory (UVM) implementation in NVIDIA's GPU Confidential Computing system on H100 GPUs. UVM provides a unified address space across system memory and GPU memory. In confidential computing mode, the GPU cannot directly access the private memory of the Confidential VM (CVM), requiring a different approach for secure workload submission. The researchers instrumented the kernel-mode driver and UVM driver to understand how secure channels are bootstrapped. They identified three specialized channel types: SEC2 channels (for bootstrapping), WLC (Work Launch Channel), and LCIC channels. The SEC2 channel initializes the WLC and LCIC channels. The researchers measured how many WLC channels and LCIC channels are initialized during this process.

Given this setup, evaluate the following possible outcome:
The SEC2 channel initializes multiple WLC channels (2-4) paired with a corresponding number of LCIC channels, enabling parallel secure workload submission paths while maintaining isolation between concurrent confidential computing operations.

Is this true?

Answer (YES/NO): NO